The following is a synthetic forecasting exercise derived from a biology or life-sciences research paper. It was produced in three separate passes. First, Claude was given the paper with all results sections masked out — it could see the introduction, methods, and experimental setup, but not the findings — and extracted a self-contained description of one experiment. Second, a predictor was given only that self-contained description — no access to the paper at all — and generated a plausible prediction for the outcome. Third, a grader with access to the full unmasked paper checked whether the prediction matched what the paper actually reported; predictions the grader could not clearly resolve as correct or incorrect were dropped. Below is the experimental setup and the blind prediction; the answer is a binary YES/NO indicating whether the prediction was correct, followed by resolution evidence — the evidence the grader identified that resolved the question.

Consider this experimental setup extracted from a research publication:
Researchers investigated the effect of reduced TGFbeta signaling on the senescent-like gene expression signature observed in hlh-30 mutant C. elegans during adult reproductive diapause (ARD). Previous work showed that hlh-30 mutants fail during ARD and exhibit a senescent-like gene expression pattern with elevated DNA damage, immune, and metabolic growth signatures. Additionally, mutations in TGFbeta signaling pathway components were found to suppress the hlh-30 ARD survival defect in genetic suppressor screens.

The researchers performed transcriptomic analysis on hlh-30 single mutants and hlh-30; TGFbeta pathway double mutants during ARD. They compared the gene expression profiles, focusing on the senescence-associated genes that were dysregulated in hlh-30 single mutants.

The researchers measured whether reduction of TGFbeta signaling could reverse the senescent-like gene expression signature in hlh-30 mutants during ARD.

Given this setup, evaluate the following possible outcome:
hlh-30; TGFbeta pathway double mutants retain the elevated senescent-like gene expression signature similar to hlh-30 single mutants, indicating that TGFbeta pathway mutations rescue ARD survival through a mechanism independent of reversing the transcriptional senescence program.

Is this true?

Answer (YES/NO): NO